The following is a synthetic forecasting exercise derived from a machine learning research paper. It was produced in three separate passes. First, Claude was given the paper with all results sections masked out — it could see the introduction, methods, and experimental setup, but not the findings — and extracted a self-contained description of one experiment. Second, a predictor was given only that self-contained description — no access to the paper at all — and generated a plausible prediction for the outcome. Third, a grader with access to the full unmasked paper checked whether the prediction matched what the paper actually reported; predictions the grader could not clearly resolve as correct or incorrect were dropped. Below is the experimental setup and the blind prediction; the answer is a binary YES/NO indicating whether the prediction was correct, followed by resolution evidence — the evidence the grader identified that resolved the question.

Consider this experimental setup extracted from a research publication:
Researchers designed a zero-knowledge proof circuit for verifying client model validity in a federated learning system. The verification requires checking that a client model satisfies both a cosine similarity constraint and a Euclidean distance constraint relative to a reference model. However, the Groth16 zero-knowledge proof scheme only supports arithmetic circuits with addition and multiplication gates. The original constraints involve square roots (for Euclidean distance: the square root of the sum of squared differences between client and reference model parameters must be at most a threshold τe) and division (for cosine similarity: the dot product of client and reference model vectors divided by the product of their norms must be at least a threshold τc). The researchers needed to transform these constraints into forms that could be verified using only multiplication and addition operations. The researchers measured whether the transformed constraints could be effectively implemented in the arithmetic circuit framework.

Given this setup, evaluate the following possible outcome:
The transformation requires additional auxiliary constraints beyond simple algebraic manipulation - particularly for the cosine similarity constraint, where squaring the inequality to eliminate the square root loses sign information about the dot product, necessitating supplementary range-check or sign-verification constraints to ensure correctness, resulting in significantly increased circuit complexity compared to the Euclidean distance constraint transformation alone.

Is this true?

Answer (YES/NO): NO